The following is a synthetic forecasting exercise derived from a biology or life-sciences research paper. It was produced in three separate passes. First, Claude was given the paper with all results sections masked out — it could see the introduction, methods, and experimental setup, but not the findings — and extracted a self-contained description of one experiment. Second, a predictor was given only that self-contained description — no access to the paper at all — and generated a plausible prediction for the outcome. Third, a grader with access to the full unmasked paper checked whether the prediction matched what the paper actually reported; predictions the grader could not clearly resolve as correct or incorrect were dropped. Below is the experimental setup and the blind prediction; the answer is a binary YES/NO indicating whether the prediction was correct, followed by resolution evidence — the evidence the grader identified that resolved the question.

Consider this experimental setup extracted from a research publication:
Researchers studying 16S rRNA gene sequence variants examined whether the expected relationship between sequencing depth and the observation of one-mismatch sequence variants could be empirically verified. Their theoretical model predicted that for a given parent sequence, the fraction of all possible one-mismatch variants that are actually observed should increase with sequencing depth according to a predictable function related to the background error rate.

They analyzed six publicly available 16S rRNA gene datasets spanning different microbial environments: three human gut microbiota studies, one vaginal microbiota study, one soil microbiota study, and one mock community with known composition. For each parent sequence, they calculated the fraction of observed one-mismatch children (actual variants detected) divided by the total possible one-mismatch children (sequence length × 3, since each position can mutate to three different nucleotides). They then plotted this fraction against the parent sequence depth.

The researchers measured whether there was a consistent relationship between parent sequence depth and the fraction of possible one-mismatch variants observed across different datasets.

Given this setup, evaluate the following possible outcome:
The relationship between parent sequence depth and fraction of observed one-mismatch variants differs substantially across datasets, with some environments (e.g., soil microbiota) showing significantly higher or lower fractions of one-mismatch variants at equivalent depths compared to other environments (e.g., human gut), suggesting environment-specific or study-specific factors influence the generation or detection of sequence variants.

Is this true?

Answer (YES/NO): NO